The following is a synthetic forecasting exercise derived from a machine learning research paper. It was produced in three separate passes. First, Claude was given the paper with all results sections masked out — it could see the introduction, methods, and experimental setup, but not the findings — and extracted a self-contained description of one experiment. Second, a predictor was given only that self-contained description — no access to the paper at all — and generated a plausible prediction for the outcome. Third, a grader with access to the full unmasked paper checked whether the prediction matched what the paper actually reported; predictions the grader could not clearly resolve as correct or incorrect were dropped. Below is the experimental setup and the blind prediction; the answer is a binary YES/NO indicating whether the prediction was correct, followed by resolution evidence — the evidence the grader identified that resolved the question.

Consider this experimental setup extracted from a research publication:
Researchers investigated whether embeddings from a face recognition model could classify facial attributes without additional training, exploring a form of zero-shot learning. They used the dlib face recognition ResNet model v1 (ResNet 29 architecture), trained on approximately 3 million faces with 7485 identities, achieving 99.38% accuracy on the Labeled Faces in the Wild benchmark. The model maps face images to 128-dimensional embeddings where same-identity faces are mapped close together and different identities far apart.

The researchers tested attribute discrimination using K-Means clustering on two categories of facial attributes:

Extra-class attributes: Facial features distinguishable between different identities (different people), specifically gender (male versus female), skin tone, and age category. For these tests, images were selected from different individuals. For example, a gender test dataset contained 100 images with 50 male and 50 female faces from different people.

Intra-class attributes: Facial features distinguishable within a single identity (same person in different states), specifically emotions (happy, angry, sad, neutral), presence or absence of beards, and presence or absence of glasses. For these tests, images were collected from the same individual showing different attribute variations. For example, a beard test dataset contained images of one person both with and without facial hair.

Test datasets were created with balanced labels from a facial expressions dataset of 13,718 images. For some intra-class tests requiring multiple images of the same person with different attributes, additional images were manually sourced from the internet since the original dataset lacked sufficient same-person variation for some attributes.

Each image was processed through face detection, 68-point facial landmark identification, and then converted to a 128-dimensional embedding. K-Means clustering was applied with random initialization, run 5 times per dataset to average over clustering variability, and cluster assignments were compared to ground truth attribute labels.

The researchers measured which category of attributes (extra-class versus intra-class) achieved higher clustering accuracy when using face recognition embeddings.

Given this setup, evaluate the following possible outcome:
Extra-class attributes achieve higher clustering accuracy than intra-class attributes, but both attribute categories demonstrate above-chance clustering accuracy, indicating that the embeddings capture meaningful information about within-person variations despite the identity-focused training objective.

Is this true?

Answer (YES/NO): YES